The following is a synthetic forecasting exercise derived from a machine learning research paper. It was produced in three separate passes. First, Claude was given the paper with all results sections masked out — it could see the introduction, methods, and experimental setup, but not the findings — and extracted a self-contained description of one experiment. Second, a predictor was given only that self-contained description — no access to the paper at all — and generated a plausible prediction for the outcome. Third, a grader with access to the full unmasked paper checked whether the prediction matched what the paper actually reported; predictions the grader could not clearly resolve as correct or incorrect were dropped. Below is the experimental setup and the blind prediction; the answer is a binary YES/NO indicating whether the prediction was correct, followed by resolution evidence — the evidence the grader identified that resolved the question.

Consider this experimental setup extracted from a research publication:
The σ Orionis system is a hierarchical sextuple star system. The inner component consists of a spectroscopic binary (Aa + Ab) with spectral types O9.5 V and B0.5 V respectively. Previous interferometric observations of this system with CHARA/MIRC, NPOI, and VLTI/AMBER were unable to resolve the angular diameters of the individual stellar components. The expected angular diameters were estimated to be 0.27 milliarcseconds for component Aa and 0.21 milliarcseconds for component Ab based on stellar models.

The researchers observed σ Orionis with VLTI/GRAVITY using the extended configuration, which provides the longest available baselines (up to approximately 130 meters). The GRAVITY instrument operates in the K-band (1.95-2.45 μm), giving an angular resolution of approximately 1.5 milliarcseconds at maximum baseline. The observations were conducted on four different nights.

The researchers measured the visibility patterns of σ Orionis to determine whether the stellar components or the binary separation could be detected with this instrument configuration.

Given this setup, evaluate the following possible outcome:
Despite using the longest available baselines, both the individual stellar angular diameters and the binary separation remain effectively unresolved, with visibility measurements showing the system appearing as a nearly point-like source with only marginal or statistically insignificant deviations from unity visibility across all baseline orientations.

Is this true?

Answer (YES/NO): NO